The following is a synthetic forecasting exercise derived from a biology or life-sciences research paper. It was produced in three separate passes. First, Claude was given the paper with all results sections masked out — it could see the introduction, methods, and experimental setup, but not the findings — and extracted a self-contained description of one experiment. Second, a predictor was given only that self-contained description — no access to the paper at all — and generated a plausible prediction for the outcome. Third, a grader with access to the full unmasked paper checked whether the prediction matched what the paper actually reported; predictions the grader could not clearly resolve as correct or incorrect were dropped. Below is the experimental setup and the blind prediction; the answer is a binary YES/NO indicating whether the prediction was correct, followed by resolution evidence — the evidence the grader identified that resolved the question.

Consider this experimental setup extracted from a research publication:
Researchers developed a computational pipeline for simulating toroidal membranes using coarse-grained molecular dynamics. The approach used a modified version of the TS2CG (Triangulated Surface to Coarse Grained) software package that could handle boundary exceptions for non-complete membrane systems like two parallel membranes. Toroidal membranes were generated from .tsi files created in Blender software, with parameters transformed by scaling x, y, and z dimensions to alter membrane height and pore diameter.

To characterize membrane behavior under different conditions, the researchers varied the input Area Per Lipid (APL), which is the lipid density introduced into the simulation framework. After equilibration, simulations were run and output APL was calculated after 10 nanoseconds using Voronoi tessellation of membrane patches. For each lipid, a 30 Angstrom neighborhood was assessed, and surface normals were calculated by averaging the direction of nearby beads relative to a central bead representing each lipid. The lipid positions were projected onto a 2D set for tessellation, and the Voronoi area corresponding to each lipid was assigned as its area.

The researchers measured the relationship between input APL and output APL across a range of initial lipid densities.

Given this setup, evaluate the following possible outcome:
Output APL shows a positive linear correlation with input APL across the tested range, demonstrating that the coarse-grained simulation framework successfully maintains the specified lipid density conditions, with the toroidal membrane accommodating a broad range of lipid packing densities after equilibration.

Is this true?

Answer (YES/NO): NO